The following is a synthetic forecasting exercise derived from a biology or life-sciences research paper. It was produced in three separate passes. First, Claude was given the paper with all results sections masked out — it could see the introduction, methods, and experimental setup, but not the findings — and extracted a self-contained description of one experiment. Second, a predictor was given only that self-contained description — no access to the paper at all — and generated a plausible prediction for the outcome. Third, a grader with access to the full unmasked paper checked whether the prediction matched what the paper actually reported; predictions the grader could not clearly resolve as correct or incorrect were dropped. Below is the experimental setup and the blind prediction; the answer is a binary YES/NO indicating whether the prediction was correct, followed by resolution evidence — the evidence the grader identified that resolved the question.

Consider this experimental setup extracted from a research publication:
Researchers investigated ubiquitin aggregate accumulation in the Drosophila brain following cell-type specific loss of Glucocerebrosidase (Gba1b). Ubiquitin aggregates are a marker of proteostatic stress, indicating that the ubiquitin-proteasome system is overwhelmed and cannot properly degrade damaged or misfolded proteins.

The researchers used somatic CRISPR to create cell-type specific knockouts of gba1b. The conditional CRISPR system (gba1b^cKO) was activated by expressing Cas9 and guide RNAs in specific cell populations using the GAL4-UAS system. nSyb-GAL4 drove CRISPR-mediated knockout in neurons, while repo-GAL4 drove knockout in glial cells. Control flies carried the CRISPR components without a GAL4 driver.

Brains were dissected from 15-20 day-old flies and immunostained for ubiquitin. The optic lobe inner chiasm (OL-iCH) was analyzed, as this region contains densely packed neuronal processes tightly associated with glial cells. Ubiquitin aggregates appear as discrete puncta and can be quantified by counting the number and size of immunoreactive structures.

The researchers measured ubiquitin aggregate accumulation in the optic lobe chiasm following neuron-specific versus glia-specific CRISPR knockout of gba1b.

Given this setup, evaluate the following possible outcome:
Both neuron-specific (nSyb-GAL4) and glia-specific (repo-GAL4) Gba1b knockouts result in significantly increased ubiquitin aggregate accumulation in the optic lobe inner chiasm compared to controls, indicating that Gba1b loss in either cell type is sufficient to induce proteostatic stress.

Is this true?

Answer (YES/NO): NO